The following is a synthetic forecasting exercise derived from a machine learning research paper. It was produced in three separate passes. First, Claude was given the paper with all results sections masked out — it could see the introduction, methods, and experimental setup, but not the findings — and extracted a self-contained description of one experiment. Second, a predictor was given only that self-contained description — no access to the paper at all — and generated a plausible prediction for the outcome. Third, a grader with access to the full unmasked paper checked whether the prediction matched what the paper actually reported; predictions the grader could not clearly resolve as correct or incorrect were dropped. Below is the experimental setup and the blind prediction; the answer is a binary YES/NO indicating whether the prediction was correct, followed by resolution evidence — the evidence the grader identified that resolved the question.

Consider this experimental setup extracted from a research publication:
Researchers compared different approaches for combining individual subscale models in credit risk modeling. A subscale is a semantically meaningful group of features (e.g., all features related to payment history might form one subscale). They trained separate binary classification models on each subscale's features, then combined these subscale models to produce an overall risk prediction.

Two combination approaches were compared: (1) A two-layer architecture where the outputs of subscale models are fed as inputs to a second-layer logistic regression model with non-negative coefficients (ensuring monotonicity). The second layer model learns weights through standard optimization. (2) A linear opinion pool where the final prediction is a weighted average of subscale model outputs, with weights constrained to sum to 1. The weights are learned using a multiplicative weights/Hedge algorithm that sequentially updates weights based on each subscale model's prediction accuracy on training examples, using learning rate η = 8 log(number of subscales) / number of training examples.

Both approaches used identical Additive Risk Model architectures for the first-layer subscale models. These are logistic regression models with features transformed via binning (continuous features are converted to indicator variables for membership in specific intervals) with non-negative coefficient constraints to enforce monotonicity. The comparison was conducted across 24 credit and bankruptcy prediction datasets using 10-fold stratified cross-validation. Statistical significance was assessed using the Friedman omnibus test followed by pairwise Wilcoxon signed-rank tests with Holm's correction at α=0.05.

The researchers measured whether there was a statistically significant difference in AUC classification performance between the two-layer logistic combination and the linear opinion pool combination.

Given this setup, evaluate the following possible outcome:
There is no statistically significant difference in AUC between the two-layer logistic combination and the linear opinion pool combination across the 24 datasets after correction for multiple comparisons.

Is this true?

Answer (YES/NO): YES